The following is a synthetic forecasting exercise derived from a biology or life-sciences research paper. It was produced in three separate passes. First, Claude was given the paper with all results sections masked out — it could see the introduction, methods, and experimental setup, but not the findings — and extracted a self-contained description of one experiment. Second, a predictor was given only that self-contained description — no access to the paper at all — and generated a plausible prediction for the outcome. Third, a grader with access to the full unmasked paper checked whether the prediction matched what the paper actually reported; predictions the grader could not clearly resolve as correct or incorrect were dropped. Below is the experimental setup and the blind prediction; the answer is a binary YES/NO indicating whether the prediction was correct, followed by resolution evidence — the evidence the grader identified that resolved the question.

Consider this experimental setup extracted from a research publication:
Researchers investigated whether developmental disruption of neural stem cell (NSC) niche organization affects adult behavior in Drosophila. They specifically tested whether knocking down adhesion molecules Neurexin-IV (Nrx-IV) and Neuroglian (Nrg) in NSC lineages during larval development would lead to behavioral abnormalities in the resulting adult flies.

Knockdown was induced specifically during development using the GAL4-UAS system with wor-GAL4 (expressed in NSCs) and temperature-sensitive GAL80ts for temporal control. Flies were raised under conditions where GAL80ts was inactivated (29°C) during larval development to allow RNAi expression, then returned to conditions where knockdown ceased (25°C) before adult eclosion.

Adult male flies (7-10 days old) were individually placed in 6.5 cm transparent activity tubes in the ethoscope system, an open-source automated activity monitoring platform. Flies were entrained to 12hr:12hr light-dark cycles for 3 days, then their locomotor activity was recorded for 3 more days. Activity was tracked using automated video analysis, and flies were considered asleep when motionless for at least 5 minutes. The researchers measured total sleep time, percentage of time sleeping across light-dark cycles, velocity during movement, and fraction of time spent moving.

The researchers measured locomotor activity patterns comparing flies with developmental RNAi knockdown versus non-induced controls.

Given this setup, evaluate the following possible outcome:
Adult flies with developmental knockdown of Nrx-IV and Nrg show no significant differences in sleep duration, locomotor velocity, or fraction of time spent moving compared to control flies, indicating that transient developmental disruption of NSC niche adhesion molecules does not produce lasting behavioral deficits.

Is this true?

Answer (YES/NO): NO